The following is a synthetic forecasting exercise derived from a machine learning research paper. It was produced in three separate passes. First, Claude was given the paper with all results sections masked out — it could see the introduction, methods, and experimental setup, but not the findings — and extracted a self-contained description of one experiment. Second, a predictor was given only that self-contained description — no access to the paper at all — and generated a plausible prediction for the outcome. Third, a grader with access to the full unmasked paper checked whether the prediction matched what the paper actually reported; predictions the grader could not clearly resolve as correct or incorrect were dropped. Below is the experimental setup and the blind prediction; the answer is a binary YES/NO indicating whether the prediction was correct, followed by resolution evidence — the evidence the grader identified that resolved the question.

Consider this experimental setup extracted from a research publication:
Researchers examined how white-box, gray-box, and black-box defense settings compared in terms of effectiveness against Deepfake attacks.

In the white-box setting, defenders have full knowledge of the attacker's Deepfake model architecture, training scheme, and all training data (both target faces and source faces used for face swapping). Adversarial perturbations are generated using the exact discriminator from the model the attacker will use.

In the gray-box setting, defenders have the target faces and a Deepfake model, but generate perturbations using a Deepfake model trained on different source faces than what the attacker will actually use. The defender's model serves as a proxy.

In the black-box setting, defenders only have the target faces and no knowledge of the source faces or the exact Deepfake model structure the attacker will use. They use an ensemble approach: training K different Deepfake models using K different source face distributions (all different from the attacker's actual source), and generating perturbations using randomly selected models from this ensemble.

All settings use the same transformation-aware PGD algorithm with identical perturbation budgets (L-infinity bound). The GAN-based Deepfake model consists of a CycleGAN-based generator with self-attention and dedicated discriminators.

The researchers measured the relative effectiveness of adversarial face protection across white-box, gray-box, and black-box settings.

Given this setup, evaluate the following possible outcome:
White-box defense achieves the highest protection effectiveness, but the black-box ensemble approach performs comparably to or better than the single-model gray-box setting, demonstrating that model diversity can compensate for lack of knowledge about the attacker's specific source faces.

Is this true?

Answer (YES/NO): NO